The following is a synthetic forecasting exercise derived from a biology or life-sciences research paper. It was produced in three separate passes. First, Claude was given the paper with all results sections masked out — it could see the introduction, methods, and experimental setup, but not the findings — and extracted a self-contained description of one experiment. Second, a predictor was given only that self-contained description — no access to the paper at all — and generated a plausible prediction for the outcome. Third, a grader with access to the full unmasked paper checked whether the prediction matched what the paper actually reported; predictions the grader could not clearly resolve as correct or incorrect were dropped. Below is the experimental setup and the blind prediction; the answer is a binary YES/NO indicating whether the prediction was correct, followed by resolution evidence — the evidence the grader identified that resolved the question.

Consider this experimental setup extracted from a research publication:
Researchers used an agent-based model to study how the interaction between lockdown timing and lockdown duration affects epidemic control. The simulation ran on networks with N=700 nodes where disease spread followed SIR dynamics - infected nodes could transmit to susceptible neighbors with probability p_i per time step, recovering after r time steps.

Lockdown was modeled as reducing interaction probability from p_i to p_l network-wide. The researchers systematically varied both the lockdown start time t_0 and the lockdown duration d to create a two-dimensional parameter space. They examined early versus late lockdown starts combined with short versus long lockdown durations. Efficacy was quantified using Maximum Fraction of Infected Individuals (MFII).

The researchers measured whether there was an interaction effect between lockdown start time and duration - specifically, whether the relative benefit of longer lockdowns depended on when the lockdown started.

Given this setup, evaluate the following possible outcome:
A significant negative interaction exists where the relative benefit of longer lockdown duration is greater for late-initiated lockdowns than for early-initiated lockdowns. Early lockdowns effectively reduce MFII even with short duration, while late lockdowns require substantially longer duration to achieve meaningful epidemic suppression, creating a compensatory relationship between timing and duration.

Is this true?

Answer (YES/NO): NO